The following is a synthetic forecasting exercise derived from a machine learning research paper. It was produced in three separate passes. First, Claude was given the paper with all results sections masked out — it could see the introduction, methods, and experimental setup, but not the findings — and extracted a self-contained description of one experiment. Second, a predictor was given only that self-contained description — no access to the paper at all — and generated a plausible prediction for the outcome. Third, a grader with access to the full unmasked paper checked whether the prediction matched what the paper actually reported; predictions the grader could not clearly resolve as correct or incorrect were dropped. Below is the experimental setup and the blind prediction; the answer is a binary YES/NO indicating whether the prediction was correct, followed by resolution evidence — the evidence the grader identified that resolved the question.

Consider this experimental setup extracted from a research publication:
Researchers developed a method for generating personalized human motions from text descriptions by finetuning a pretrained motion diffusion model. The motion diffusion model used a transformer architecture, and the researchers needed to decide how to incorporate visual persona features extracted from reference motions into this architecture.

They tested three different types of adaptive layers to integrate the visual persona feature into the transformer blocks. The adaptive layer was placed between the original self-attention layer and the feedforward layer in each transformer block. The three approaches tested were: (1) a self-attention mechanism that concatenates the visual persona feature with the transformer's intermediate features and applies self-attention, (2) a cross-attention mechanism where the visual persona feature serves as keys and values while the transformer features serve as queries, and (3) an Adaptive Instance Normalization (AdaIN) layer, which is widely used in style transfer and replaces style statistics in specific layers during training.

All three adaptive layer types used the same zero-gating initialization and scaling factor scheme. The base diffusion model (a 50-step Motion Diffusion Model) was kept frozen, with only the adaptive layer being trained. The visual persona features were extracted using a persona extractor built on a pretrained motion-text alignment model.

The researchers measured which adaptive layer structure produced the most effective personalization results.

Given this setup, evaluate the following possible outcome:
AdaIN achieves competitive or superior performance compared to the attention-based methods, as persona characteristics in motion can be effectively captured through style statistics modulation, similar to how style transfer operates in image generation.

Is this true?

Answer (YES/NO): NO